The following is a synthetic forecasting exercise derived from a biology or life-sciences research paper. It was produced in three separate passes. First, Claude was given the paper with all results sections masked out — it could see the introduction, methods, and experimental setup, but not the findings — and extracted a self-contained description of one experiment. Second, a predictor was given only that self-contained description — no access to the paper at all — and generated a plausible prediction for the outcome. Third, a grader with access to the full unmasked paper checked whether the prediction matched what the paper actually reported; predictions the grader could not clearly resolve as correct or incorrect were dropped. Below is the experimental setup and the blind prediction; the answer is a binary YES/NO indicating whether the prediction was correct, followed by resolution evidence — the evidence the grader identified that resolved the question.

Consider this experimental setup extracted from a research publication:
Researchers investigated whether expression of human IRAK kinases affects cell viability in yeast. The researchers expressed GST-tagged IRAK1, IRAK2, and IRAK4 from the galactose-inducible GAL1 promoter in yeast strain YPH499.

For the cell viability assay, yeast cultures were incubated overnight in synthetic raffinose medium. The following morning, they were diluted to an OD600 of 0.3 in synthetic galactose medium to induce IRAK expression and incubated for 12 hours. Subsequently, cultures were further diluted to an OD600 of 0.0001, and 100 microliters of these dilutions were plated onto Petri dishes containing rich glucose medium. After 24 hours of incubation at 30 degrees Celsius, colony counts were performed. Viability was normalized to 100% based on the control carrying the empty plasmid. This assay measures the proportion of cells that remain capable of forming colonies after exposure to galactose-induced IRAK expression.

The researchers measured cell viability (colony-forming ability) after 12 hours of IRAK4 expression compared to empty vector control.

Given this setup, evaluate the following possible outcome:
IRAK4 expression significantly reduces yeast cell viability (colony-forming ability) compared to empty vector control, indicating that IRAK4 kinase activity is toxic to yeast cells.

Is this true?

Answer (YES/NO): YES